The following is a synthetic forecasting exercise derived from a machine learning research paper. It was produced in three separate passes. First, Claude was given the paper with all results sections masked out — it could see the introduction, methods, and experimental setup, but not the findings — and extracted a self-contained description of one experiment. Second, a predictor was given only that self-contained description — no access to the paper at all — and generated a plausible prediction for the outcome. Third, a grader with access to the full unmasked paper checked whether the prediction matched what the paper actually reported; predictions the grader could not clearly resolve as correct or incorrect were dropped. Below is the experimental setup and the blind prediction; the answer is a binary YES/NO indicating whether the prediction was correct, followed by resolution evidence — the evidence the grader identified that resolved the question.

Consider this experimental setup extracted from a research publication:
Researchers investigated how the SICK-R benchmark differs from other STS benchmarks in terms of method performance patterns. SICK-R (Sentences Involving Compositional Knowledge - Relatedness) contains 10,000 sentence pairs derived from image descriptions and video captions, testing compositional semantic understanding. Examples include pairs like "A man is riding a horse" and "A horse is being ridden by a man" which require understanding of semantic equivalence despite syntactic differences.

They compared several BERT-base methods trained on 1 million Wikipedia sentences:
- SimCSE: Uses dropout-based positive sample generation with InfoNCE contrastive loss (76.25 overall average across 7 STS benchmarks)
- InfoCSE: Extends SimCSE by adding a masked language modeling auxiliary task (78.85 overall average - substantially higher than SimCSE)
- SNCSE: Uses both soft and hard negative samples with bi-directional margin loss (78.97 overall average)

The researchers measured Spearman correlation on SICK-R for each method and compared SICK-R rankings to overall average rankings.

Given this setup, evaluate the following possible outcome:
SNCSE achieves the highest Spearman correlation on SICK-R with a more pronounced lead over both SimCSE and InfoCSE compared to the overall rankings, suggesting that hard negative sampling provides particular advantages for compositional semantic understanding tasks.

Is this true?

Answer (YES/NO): NO